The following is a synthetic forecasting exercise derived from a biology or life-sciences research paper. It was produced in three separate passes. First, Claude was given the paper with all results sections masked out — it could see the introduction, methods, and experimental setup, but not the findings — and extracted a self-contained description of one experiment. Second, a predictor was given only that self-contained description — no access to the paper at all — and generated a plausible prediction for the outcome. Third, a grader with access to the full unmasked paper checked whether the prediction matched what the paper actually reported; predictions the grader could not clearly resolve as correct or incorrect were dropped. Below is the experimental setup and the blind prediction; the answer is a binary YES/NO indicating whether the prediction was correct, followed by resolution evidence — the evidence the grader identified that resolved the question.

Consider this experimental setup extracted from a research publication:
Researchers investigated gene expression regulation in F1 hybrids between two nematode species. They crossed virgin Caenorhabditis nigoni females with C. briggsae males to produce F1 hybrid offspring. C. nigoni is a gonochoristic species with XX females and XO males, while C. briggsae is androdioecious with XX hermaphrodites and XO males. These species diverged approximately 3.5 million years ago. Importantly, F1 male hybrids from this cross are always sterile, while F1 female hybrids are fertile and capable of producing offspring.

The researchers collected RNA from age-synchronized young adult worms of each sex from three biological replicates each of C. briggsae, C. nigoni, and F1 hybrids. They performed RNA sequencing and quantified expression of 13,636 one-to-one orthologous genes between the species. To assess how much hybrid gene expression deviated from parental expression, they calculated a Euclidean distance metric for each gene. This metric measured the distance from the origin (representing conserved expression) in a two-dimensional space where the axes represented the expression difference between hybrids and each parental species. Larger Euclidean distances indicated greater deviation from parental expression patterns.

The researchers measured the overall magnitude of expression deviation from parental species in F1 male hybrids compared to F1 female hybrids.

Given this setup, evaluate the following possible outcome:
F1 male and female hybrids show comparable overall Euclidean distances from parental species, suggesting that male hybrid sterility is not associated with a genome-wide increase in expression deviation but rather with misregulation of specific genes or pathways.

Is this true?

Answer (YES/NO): NO